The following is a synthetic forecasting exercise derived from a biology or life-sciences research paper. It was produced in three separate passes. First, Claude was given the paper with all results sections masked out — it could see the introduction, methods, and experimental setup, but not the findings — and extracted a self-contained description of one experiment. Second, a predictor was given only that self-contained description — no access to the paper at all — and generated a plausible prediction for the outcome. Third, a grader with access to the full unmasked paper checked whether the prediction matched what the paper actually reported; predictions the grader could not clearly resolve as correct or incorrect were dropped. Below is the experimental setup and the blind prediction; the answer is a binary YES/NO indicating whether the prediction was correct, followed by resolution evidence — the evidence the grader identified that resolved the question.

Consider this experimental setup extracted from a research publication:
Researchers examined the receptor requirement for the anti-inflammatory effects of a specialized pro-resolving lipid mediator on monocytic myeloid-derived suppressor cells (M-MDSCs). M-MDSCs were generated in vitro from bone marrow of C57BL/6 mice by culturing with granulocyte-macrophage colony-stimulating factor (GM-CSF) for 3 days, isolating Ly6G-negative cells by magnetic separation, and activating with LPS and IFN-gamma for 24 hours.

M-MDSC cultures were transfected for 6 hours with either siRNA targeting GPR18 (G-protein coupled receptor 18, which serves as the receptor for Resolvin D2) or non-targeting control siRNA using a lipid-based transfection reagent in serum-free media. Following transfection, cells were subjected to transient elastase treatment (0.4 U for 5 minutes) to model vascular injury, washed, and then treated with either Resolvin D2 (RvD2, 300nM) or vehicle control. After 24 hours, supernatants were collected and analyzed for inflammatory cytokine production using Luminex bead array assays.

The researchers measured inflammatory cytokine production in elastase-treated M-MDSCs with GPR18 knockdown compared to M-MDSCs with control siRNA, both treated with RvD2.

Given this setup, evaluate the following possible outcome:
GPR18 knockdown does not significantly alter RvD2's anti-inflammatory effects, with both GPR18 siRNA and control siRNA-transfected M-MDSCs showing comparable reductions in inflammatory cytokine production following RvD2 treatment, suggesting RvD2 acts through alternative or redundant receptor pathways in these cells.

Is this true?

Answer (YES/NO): NO